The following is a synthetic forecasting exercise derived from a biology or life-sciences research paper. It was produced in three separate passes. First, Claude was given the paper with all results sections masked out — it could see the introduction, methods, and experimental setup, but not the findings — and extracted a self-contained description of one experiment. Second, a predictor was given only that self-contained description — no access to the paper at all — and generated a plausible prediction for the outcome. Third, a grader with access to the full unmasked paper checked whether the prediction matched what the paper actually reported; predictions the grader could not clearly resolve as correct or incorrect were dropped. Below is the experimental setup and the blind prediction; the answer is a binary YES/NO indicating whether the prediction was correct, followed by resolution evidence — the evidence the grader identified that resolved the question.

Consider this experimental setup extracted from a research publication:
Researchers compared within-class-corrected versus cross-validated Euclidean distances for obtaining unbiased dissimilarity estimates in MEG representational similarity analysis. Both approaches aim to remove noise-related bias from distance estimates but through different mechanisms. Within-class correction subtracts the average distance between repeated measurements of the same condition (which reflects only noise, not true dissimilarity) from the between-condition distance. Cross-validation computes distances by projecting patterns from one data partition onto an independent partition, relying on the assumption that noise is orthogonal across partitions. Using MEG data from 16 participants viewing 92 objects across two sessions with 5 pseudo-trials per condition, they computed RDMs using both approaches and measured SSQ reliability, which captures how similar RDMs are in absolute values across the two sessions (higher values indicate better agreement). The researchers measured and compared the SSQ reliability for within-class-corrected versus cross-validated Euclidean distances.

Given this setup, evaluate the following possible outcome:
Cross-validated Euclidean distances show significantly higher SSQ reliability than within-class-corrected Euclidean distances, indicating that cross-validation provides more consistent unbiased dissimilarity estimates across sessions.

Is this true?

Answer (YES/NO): NO